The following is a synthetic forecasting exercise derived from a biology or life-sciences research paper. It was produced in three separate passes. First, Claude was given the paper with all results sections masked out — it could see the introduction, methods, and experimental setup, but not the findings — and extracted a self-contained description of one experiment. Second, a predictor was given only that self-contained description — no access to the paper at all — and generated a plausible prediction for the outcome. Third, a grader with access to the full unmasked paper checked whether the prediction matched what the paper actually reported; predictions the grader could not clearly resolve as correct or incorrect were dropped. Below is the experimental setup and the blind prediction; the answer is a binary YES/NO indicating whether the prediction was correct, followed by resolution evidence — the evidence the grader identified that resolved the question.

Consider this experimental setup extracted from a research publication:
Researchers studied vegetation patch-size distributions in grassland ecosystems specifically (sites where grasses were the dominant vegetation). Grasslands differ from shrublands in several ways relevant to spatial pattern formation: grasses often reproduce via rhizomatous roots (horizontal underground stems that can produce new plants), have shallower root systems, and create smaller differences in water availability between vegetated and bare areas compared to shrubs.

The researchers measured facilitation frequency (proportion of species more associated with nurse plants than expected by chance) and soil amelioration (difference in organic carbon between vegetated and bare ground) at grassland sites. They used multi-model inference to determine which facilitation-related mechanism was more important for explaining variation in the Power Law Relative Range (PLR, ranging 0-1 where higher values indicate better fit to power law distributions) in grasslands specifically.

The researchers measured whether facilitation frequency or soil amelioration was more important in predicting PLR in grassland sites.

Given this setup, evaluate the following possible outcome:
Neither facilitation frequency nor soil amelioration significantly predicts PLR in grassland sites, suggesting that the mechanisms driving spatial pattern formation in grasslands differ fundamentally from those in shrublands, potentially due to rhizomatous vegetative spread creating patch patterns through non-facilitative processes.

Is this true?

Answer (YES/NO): NO